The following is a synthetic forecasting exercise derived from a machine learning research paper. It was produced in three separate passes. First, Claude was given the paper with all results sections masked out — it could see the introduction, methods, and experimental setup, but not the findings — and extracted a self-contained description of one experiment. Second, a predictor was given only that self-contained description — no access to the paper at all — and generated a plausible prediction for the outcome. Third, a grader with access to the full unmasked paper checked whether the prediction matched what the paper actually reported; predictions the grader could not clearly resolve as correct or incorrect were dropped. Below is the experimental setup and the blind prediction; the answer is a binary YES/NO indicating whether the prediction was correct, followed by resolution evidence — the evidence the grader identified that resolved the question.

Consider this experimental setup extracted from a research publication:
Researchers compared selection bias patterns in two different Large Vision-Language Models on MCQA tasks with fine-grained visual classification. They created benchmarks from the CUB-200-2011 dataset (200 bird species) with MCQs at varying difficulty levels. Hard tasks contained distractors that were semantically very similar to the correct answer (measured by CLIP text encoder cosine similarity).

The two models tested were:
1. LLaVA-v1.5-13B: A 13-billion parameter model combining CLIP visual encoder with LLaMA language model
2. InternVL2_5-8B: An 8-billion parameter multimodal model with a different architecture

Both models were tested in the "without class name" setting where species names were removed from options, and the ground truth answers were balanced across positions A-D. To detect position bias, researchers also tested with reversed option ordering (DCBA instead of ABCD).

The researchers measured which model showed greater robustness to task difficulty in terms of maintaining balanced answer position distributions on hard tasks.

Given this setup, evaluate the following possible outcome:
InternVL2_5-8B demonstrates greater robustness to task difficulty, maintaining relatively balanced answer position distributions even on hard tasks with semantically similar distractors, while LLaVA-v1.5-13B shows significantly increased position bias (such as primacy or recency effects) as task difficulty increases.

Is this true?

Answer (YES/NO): NO